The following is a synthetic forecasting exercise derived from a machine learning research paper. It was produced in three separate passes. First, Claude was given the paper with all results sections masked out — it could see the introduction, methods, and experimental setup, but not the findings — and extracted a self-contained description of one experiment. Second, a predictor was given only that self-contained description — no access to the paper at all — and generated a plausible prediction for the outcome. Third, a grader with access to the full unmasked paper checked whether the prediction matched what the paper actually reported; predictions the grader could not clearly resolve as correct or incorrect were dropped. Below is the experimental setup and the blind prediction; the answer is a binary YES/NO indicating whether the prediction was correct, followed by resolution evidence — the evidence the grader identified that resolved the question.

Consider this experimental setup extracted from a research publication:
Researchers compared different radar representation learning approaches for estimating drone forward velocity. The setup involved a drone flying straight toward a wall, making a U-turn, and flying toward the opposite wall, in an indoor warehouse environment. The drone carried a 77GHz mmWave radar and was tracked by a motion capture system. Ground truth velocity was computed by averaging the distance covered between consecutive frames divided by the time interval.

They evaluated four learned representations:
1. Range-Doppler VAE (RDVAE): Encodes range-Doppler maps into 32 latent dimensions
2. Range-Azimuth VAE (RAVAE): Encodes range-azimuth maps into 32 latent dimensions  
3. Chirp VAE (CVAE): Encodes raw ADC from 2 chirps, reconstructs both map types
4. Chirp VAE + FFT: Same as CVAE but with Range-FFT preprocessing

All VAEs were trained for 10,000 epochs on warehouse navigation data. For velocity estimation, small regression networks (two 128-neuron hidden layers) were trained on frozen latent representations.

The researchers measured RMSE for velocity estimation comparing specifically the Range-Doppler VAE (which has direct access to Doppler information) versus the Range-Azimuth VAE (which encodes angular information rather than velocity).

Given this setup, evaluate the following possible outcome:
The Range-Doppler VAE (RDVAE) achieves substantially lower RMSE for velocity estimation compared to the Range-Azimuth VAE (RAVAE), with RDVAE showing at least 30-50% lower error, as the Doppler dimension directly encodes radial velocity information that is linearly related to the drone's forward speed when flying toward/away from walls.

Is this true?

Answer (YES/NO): YES